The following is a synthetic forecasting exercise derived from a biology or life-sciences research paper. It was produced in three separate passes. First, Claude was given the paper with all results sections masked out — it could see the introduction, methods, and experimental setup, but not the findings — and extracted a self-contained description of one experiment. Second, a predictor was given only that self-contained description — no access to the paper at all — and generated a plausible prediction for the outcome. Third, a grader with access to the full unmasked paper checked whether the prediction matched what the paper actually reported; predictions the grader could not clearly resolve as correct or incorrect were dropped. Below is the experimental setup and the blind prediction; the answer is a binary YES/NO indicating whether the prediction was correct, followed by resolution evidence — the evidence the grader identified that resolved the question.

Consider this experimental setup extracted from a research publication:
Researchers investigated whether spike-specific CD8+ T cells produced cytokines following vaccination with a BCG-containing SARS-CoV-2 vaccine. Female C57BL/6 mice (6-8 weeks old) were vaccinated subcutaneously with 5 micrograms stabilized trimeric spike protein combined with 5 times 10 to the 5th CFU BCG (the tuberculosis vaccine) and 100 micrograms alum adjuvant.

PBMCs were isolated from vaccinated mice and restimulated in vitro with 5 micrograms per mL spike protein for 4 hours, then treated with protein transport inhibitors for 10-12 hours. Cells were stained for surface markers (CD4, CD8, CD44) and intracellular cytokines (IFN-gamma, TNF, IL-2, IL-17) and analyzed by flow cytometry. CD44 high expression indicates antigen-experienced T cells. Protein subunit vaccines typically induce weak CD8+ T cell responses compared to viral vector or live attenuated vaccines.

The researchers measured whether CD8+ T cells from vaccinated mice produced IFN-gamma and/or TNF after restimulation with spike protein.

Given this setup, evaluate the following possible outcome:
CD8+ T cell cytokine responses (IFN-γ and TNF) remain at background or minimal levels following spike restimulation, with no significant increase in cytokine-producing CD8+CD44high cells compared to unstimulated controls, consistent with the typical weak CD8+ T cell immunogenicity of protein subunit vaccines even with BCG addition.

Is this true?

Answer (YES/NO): NO